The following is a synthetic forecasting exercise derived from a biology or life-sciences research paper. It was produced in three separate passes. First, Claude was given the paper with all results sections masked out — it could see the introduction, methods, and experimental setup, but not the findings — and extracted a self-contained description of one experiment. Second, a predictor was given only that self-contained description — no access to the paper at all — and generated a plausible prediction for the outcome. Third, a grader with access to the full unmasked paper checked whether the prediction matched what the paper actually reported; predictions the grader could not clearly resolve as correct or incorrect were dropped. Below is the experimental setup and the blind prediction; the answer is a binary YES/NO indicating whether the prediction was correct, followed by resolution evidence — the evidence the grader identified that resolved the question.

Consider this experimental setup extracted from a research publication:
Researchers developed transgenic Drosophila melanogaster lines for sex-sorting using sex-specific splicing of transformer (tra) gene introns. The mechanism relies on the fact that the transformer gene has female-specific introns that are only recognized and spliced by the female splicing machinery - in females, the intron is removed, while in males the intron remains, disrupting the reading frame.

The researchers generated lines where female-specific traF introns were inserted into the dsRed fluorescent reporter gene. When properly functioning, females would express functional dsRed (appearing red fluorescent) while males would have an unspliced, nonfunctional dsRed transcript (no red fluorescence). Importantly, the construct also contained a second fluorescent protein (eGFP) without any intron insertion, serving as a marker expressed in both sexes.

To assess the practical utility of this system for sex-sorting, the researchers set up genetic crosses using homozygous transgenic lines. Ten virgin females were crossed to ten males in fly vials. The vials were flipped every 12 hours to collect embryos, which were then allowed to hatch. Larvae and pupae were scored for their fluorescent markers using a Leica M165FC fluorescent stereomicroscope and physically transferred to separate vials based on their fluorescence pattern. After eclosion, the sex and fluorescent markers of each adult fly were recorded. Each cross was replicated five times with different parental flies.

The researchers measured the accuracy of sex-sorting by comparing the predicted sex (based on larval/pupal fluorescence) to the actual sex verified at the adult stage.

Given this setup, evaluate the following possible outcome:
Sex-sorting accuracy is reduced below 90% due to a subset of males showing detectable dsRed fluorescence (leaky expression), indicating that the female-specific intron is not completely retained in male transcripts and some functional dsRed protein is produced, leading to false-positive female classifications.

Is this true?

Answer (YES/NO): NO